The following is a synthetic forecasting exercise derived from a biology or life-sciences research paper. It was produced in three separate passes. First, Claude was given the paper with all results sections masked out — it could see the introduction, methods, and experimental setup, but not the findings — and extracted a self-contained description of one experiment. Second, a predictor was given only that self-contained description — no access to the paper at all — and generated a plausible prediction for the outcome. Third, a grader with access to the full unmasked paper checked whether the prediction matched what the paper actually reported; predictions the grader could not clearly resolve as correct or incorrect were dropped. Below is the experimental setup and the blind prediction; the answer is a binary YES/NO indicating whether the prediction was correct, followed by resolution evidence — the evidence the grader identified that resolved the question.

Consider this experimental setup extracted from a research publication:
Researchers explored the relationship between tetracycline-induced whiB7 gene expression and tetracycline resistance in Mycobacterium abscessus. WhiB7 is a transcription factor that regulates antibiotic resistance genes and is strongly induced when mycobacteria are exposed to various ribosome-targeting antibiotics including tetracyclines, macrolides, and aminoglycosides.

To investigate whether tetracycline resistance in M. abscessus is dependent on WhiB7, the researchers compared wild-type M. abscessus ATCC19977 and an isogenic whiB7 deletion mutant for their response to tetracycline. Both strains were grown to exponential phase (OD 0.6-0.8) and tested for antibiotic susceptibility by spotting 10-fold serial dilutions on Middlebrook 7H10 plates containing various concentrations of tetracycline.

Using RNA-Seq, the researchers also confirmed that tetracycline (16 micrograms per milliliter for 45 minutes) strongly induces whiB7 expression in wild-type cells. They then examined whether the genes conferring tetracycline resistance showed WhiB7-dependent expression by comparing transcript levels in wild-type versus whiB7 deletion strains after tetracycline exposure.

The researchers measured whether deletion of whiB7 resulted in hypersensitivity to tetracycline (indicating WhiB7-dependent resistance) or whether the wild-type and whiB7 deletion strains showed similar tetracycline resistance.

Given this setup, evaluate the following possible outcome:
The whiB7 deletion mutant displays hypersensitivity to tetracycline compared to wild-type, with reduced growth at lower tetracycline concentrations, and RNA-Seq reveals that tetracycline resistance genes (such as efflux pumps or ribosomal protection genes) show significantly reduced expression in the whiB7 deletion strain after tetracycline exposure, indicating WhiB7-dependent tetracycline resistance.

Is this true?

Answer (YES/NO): NO